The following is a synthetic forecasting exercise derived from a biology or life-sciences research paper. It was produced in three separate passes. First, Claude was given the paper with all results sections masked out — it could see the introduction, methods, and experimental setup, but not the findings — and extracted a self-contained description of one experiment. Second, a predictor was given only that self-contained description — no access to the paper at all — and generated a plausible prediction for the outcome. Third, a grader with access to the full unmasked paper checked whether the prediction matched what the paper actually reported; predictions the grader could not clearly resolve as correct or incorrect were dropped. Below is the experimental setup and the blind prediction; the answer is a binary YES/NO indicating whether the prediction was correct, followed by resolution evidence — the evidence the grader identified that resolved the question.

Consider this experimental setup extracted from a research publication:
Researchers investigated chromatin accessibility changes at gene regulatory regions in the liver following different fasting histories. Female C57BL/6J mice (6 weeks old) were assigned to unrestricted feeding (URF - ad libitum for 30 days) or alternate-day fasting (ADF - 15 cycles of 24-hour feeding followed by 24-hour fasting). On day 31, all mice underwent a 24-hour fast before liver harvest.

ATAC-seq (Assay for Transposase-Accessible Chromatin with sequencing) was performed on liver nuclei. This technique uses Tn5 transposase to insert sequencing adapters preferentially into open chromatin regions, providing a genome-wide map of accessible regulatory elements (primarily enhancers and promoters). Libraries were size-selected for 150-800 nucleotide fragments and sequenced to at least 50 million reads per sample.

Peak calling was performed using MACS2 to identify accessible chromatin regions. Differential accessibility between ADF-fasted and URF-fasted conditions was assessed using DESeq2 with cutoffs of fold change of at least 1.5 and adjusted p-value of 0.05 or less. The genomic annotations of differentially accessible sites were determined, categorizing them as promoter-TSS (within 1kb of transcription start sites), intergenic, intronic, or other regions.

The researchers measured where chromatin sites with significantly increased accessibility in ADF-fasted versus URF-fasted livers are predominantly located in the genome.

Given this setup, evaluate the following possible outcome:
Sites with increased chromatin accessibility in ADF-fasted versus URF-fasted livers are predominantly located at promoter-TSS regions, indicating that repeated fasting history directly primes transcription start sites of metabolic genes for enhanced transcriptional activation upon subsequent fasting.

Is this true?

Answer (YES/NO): NO